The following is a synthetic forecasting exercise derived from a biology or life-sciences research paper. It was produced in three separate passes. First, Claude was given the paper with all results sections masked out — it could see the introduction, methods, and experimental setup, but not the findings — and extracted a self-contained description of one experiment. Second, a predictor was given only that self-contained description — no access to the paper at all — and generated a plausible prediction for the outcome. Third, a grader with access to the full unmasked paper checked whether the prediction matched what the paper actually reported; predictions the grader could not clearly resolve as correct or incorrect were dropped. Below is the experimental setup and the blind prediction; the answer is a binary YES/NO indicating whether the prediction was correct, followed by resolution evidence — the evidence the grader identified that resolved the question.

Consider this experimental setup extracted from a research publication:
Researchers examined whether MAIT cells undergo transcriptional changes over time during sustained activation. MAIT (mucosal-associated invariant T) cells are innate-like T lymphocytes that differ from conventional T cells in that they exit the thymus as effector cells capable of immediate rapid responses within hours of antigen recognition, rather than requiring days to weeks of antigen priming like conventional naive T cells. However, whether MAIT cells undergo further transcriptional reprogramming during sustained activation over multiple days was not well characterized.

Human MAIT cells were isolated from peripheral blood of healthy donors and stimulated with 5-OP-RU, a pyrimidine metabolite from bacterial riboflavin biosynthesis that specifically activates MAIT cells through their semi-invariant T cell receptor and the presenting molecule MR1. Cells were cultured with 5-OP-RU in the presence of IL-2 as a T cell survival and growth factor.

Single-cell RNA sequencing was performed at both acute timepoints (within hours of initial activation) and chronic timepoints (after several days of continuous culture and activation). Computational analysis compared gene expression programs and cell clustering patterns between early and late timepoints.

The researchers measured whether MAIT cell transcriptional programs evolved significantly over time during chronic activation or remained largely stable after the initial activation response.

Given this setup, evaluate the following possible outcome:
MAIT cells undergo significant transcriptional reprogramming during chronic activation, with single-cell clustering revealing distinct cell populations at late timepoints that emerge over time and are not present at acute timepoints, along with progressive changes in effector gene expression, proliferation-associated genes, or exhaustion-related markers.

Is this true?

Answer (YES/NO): YES